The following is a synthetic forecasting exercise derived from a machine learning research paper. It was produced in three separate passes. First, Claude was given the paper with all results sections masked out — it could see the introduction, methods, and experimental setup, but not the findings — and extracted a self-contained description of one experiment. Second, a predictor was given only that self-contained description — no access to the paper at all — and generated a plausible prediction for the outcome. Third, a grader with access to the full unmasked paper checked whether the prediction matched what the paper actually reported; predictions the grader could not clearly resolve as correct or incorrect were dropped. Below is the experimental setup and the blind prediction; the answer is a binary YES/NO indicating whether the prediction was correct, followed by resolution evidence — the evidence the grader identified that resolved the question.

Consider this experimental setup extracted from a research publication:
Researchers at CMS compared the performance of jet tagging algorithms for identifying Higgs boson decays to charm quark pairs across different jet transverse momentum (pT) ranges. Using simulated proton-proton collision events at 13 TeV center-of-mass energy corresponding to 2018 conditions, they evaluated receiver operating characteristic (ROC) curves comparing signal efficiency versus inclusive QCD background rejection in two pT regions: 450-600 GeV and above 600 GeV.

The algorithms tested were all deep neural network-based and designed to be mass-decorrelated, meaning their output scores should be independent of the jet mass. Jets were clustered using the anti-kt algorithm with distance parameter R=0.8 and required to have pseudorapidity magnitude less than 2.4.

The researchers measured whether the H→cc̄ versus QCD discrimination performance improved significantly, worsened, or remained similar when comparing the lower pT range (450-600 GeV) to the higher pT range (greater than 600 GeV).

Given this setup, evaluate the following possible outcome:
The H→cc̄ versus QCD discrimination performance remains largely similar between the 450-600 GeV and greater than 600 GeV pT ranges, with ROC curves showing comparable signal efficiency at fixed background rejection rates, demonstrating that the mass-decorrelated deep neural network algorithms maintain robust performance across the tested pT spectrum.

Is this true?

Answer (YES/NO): YES